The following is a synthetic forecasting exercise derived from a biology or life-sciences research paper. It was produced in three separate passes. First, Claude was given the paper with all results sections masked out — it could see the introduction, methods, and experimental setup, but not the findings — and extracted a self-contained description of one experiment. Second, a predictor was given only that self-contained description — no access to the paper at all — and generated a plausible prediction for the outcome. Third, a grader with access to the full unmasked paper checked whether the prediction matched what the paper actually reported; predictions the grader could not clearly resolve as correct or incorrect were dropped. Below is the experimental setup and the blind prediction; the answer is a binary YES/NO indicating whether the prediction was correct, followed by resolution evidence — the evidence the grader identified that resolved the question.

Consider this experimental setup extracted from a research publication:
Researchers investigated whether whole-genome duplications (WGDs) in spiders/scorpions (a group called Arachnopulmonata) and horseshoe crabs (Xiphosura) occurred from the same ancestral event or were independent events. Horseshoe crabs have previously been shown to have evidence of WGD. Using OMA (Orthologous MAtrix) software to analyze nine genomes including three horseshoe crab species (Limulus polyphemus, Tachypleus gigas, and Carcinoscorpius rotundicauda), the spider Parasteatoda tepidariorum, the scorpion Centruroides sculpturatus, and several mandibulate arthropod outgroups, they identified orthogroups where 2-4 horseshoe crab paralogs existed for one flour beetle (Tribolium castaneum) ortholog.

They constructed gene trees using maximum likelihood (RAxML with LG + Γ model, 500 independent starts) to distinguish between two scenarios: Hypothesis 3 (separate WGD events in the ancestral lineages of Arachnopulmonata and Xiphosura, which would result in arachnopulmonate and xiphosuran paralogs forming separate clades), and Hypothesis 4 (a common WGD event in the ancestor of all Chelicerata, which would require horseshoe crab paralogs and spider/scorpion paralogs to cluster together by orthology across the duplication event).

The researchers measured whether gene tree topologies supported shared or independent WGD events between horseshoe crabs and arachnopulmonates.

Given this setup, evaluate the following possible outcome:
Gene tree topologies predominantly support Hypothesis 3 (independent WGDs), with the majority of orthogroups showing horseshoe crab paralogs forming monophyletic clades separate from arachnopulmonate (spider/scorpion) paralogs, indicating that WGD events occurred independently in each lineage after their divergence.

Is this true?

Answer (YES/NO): YES